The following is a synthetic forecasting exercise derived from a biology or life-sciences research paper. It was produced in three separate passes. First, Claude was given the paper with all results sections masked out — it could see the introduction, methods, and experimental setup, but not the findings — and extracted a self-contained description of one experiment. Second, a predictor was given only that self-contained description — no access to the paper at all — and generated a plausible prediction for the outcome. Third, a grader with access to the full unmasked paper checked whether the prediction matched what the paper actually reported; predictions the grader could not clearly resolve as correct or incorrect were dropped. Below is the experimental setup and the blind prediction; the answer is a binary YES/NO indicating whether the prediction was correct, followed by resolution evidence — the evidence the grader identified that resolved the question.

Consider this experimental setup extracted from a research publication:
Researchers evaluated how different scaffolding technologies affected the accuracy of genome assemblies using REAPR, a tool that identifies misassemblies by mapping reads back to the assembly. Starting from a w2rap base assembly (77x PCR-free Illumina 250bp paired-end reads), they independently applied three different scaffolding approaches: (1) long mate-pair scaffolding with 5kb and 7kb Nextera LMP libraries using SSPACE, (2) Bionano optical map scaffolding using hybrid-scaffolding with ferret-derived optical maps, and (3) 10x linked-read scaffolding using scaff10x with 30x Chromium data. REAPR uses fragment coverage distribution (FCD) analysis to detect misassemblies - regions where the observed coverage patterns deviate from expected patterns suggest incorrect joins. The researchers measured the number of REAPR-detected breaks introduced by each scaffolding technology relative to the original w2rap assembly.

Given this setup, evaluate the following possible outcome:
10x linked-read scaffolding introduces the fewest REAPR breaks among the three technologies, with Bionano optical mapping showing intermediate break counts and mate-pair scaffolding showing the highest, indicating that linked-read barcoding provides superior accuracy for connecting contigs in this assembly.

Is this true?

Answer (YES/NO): NO